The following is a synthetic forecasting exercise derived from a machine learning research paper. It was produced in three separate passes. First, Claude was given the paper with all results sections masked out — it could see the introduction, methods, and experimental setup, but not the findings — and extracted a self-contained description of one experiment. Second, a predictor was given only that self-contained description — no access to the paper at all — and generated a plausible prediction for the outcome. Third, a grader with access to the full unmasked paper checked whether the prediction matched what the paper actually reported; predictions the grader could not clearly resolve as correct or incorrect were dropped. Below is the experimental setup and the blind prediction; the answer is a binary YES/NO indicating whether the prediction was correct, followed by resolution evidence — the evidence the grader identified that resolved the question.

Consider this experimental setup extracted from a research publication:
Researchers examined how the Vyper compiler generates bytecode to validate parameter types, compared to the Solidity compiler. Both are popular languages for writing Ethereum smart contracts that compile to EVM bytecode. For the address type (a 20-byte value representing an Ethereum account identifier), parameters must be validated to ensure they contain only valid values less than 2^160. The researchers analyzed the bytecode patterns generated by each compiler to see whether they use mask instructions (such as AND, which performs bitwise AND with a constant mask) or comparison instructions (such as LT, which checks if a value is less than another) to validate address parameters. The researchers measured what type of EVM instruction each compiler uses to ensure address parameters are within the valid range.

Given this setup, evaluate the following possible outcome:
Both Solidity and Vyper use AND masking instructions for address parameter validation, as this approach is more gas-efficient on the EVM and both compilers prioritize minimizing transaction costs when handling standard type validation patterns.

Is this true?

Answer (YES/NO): NO